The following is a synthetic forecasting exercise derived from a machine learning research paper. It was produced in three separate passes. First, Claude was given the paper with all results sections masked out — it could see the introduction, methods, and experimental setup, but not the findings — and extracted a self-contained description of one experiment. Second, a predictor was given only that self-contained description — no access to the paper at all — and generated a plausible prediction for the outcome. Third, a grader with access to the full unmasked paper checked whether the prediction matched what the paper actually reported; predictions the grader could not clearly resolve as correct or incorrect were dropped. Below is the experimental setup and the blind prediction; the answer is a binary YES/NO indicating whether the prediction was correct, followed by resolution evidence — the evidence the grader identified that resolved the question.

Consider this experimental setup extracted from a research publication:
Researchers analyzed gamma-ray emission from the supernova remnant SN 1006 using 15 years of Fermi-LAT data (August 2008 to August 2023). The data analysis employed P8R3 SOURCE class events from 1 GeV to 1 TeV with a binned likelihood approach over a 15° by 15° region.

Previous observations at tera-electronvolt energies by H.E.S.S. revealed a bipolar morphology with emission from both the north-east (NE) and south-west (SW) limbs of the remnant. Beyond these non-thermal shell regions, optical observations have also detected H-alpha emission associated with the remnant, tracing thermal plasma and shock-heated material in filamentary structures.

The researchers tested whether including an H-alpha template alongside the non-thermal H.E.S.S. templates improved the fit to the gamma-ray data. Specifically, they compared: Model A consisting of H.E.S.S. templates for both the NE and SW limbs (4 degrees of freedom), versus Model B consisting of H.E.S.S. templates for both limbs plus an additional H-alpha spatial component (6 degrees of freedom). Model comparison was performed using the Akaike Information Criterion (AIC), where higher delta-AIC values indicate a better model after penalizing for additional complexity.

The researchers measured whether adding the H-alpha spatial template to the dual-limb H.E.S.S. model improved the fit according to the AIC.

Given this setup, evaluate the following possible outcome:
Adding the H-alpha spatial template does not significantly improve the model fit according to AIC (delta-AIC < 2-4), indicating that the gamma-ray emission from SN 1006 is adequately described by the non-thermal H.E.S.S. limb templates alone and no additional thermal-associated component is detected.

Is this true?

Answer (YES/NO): NO